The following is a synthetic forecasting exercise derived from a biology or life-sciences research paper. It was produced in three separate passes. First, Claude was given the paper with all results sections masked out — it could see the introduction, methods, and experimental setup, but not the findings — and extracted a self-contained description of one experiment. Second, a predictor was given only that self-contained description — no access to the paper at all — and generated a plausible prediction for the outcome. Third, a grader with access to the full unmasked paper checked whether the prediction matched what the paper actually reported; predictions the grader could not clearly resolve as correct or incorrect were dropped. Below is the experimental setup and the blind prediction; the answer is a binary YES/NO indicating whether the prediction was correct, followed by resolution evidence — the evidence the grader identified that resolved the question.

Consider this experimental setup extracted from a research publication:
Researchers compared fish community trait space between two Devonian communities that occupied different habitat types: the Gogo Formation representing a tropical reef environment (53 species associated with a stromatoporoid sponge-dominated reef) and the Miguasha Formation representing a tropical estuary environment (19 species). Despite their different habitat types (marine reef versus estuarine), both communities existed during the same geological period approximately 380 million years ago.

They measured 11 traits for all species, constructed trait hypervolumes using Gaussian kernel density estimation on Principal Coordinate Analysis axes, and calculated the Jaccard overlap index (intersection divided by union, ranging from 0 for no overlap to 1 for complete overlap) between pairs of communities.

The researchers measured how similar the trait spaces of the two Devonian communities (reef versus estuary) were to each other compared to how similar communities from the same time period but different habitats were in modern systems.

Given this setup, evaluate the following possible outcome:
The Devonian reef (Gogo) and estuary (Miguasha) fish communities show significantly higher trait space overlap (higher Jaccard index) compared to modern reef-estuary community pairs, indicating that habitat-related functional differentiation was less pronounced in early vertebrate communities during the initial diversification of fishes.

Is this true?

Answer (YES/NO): NO